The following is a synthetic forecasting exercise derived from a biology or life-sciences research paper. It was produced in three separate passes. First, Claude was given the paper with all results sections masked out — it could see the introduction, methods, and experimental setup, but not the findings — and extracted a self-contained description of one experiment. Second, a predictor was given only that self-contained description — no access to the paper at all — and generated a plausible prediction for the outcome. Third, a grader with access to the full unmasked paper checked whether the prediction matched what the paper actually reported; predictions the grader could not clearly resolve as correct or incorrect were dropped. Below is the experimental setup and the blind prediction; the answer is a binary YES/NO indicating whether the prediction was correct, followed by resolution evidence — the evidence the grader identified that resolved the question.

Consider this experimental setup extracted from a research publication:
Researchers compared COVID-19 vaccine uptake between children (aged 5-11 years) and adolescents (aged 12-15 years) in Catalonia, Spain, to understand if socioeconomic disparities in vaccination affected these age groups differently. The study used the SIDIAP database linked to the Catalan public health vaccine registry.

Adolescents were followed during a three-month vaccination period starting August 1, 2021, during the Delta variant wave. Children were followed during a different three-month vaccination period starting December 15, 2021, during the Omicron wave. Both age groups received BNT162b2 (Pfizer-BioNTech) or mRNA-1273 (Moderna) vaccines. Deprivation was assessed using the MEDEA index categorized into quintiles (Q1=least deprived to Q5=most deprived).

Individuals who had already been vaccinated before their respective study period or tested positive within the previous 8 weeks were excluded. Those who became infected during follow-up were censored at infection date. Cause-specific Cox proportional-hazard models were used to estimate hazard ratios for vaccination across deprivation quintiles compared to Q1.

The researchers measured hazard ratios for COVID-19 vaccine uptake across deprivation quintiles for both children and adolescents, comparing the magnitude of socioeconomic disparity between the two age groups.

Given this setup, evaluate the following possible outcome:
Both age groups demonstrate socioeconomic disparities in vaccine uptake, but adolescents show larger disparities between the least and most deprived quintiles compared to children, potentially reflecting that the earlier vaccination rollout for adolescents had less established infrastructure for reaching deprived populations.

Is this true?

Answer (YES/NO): NO